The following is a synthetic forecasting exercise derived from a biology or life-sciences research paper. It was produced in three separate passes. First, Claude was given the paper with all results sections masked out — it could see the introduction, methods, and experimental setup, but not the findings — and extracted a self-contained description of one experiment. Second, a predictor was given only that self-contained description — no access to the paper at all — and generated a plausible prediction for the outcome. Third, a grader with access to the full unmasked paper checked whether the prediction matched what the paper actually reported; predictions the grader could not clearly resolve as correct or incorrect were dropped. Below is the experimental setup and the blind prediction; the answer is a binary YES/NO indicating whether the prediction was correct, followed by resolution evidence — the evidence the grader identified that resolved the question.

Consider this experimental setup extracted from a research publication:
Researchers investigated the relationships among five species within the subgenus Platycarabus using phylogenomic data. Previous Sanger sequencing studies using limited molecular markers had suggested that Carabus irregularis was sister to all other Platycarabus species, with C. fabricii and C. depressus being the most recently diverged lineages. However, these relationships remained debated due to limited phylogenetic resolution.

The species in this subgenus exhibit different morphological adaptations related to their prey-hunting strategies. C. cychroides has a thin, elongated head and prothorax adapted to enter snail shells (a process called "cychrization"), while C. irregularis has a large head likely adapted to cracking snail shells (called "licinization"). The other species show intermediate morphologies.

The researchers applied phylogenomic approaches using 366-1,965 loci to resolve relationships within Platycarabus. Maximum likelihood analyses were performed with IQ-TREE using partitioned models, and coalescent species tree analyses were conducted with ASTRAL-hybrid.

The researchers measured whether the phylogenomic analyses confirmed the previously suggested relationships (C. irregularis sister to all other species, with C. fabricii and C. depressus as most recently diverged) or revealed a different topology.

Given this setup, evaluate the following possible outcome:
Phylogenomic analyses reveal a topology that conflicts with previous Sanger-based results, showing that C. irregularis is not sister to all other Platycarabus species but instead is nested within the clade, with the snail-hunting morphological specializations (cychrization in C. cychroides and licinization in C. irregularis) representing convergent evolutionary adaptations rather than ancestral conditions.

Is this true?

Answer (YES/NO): NO